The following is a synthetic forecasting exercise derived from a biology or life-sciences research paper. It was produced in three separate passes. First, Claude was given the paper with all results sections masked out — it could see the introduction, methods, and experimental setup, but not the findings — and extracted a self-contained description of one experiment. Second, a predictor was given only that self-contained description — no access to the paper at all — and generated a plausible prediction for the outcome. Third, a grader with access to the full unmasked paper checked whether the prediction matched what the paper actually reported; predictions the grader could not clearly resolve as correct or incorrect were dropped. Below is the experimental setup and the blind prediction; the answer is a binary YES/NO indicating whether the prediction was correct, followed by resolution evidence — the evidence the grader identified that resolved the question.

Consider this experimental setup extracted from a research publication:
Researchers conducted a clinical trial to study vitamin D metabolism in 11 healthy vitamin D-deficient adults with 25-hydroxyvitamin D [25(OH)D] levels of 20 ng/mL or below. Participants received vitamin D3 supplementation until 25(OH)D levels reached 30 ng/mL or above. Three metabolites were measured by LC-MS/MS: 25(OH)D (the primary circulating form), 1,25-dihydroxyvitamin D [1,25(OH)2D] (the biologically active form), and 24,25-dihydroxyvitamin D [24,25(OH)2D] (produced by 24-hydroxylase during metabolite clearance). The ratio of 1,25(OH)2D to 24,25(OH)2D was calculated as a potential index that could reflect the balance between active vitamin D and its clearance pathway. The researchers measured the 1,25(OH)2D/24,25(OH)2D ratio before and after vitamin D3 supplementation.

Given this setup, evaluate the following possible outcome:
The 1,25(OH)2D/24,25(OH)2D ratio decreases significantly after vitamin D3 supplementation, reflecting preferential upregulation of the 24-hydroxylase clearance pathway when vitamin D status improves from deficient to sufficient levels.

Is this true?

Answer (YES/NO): YES